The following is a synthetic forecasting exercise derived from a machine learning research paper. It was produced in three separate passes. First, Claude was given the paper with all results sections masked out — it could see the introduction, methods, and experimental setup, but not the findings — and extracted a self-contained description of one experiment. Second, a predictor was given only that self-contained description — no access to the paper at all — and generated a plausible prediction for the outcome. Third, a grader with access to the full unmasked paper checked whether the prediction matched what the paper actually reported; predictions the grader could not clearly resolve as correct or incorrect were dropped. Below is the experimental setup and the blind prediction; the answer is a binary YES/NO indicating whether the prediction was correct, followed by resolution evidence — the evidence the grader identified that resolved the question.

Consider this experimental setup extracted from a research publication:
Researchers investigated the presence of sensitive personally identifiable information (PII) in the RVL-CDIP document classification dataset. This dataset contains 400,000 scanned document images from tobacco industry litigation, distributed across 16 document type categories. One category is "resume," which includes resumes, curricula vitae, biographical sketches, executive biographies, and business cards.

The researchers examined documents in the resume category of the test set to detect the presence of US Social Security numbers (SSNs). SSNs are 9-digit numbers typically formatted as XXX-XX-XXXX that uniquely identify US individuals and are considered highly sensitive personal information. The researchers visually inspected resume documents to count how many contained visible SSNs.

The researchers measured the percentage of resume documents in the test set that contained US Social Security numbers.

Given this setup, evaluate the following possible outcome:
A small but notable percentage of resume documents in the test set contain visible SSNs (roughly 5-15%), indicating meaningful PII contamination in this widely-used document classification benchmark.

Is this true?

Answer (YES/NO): YES